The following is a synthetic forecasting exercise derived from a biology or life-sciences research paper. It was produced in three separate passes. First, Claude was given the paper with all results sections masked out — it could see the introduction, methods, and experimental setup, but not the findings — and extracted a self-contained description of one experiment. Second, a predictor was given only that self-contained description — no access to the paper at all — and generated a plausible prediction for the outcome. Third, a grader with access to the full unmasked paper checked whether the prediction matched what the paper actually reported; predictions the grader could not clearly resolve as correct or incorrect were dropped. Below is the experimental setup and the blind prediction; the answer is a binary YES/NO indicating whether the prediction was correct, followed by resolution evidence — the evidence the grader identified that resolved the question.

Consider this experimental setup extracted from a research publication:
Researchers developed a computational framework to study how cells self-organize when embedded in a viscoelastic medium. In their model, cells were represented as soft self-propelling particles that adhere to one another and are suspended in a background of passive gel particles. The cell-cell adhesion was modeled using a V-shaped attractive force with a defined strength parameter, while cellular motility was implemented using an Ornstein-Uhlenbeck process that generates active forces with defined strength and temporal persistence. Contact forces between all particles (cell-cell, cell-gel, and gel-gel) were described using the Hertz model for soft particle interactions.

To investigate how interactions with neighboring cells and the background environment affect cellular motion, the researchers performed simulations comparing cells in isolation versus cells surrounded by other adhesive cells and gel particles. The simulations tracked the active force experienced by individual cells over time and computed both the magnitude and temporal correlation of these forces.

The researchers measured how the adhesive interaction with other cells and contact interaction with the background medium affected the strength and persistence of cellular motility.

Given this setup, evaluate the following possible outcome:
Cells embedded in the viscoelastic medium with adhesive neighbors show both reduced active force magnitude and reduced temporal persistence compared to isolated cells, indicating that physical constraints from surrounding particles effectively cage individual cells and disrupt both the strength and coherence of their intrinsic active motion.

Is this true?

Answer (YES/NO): YES